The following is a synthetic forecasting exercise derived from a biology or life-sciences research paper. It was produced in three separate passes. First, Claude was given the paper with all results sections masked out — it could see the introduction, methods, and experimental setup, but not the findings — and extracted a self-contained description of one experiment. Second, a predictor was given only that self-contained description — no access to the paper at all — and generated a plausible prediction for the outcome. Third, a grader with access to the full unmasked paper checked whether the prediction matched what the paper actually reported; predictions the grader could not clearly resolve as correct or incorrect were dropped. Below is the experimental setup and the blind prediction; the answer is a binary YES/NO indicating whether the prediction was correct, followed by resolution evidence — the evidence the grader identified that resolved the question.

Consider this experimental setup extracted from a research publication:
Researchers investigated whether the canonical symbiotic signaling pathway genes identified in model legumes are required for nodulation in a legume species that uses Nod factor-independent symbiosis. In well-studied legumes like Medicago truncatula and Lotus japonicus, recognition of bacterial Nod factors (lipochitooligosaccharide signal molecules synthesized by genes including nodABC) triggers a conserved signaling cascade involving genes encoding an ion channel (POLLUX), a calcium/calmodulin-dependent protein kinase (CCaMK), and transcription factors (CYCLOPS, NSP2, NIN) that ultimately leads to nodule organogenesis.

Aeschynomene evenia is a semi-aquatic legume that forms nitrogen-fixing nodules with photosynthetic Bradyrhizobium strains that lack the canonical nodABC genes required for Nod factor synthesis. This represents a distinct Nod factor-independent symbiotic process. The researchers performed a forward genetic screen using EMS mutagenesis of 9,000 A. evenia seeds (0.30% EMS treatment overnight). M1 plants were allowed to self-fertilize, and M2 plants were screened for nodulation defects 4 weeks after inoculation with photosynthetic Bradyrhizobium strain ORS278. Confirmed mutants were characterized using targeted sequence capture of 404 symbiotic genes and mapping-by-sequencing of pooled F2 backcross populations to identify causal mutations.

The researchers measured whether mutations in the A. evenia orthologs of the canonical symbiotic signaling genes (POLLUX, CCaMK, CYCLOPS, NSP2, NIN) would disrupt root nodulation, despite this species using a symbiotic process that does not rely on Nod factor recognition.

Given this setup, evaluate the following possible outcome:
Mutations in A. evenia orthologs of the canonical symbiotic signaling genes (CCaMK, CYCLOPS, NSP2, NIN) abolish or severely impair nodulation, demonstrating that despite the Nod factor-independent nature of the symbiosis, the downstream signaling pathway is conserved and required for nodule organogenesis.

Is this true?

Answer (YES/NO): YES